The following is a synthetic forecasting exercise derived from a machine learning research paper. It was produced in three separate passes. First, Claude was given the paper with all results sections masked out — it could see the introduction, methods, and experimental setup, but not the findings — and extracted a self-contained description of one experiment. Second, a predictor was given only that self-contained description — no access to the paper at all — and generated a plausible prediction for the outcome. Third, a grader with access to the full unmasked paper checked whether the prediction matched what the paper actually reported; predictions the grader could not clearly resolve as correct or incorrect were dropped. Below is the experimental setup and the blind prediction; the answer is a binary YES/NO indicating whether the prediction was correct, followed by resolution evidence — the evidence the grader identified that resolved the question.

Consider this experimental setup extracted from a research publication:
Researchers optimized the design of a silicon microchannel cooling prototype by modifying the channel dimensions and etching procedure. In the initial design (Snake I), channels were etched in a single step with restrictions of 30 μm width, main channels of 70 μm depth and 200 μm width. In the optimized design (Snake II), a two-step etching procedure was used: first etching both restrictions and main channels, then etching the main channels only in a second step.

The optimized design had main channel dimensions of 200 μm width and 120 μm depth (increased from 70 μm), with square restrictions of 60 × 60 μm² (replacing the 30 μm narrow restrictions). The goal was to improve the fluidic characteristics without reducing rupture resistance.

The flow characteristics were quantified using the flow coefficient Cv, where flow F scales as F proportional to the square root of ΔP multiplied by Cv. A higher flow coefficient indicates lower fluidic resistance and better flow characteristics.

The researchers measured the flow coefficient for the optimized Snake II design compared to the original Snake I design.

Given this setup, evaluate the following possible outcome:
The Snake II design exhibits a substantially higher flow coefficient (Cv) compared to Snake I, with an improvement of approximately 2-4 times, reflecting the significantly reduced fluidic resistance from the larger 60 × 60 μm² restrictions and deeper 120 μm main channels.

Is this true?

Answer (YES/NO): YES